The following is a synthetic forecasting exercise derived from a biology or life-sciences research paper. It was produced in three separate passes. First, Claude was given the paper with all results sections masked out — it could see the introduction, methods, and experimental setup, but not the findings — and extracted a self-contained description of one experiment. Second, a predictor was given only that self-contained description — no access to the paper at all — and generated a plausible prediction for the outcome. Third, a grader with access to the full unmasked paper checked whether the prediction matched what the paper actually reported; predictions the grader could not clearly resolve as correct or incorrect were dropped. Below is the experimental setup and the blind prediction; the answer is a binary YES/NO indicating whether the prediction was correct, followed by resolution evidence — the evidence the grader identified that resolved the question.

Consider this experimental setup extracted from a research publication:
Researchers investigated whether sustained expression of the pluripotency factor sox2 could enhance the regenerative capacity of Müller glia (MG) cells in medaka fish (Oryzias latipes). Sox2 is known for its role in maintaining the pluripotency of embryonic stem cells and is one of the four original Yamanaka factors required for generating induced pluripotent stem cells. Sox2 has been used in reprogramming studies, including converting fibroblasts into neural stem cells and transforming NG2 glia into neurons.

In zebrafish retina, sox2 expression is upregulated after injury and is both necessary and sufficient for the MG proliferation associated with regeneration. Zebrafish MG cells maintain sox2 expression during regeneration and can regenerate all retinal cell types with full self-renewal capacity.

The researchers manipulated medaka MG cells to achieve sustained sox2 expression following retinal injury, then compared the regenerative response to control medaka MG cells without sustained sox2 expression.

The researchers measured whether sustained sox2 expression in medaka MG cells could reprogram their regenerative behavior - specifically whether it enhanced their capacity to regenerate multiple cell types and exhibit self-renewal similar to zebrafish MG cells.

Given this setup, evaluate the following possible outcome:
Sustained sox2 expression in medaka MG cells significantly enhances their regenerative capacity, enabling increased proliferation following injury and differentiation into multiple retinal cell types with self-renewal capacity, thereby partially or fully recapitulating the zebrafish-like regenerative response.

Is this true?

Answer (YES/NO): YES